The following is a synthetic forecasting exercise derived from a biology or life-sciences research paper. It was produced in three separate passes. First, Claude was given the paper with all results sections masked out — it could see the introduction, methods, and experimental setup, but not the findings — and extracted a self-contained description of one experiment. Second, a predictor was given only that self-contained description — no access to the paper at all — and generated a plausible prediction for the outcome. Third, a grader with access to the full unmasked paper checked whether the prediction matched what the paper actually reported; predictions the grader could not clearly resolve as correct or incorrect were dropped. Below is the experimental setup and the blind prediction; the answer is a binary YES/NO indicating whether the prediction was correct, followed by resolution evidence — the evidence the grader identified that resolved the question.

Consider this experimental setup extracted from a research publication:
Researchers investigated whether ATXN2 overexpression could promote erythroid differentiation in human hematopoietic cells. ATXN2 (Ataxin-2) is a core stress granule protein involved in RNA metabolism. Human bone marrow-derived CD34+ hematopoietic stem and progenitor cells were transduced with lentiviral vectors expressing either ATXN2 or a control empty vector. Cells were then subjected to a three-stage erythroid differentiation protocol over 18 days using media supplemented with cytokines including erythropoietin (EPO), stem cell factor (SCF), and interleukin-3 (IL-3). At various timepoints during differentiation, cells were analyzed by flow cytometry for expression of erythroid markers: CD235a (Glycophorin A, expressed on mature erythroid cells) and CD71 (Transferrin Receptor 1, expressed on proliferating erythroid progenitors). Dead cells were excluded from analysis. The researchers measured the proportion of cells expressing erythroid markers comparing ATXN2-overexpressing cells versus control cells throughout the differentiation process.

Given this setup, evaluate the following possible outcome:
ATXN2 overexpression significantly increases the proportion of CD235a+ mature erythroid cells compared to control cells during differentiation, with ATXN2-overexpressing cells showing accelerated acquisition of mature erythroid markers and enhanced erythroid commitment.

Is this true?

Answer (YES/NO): YES